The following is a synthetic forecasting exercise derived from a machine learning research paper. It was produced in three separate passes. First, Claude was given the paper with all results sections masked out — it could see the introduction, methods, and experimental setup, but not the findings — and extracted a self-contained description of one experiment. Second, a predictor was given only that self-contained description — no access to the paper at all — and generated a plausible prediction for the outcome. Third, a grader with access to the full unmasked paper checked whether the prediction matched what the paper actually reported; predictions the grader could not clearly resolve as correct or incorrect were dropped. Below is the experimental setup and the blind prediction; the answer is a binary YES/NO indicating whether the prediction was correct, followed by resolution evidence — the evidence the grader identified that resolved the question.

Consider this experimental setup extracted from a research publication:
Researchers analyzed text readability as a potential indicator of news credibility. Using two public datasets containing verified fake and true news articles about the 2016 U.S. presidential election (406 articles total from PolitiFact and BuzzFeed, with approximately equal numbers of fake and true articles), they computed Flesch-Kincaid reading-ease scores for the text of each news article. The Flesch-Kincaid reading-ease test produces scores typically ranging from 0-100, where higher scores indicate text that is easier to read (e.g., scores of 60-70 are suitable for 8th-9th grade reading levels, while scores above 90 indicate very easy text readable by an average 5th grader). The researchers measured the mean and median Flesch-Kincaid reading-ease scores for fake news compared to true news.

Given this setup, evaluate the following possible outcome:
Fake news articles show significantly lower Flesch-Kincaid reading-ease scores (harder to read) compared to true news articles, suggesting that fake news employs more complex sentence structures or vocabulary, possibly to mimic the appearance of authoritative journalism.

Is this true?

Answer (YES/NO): NO